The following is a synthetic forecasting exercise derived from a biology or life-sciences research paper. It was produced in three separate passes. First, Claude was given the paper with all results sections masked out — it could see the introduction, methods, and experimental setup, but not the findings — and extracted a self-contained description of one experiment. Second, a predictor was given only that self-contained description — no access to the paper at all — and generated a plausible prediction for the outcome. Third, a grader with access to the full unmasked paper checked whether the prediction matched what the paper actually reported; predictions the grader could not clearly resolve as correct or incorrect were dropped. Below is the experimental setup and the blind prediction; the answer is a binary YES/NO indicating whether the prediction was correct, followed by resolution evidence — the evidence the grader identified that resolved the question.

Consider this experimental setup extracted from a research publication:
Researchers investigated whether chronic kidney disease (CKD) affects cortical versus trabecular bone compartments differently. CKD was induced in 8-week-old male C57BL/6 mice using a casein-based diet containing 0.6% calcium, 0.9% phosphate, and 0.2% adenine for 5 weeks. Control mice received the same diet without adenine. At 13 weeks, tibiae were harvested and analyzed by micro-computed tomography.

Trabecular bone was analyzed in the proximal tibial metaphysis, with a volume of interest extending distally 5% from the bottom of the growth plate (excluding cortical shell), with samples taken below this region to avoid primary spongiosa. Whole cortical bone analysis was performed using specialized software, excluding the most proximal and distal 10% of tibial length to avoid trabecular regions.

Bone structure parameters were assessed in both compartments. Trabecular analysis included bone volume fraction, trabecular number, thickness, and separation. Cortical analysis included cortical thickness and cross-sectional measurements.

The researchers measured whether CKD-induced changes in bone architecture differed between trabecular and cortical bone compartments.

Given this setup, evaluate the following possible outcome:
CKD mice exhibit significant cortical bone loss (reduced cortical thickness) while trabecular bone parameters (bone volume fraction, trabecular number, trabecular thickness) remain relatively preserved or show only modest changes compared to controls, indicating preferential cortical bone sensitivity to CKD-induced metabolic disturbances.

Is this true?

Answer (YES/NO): NO